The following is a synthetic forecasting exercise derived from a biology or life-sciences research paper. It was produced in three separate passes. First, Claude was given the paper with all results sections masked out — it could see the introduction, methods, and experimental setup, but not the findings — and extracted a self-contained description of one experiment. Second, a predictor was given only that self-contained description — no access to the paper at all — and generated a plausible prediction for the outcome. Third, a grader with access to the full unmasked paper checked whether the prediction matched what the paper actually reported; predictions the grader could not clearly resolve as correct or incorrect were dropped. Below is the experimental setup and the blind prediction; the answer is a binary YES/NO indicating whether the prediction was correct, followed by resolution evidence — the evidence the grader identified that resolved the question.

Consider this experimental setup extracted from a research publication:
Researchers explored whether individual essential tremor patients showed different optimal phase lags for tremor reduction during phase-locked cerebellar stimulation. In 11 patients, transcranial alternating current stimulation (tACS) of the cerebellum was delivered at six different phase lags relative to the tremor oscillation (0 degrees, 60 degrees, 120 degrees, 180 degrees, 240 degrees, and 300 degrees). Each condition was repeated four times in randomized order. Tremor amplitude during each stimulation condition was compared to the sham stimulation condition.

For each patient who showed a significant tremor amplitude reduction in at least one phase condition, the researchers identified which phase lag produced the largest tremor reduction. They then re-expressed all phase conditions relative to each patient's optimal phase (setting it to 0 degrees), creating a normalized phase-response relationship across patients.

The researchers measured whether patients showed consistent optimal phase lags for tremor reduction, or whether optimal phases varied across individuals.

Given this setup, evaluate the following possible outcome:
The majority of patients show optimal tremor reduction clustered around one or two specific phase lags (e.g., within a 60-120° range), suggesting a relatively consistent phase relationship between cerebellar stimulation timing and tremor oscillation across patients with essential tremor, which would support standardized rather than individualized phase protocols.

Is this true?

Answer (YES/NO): NO